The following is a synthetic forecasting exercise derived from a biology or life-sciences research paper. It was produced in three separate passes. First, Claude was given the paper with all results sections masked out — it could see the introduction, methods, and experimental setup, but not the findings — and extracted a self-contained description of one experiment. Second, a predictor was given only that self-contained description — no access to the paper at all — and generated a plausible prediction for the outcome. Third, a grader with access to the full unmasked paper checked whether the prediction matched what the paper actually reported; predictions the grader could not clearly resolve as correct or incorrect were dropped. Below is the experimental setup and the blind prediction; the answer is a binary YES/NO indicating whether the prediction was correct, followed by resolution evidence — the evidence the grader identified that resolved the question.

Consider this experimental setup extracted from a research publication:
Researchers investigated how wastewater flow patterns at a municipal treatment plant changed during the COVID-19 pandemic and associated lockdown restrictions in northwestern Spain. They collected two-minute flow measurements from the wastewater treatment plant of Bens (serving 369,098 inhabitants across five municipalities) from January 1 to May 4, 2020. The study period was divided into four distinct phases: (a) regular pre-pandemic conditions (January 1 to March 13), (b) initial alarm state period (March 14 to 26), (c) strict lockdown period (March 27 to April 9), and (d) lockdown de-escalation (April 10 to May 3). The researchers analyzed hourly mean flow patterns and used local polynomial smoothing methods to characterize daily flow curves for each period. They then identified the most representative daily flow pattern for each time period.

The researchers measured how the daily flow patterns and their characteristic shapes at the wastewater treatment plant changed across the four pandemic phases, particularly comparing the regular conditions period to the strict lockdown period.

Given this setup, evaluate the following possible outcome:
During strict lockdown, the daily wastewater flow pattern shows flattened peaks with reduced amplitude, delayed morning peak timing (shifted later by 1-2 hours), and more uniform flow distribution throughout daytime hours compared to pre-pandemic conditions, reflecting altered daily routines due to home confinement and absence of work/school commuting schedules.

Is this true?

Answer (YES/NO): NO